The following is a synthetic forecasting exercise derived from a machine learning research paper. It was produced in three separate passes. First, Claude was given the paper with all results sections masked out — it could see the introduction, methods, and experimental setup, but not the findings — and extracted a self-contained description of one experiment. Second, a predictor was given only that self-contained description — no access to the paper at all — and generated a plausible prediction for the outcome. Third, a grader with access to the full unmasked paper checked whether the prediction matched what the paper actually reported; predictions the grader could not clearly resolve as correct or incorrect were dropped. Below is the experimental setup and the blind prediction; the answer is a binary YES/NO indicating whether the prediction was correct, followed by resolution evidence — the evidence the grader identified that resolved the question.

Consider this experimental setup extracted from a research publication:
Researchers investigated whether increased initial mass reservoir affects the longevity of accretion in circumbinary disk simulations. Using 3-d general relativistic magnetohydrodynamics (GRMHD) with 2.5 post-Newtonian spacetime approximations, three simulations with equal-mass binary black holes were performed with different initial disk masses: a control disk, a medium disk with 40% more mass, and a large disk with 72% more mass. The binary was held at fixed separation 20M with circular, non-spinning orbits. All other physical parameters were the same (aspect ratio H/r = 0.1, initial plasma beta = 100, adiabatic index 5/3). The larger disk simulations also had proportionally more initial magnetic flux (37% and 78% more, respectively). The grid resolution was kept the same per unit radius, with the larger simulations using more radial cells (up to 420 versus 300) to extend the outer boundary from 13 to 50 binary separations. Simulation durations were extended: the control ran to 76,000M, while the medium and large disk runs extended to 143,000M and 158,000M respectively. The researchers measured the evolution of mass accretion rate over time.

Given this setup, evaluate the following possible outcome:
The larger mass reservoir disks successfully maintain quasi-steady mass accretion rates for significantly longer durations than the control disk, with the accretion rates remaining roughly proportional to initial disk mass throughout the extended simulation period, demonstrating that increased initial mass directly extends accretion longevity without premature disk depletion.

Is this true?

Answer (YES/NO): NO